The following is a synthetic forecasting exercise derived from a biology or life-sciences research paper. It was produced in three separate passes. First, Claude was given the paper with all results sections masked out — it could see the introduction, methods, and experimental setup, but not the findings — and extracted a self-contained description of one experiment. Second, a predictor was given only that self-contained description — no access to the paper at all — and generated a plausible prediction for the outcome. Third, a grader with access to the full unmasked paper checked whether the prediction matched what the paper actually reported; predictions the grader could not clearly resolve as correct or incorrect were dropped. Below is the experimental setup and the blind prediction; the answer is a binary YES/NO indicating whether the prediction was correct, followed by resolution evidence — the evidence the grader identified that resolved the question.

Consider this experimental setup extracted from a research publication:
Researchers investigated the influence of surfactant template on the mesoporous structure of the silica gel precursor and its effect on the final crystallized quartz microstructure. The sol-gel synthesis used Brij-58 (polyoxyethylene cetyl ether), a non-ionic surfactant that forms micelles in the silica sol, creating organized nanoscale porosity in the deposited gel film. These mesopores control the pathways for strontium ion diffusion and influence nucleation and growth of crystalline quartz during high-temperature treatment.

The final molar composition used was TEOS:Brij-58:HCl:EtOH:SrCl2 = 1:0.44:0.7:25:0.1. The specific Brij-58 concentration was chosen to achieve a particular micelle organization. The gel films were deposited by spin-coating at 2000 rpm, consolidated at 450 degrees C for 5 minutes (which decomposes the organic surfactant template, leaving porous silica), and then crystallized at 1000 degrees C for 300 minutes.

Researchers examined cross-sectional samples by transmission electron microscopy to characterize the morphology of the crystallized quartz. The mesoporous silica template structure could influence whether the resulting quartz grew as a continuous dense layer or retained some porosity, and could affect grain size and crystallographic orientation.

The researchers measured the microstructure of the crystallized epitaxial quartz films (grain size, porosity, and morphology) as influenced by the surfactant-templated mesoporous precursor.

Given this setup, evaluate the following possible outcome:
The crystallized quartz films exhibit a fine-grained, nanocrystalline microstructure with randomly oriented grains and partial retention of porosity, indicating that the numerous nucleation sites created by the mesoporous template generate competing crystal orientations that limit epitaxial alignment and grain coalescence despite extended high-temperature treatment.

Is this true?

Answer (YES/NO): NO